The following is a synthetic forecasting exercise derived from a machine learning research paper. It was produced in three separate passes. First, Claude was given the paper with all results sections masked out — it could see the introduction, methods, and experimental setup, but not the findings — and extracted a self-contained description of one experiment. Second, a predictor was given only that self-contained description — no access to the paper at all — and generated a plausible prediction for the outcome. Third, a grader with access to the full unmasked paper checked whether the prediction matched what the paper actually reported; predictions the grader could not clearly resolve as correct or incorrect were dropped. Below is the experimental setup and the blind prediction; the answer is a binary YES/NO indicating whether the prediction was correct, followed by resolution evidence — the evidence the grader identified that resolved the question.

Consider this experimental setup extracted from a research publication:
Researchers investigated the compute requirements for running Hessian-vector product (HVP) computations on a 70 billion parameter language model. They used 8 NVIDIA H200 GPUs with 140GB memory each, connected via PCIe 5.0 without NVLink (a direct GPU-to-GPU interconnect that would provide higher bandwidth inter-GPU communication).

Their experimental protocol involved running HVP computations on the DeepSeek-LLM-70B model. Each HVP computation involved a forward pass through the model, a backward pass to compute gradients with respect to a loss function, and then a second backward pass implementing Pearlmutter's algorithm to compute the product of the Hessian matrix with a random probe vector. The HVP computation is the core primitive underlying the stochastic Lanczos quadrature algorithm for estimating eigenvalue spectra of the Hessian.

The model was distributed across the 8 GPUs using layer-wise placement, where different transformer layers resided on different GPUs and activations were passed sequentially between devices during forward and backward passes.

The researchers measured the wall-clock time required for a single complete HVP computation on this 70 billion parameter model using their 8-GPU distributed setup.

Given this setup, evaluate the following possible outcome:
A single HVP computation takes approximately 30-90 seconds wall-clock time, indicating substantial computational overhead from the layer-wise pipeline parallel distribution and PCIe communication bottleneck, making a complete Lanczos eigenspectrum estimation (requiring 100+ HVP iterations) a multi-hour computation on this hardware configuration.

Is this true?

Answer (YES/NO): NO